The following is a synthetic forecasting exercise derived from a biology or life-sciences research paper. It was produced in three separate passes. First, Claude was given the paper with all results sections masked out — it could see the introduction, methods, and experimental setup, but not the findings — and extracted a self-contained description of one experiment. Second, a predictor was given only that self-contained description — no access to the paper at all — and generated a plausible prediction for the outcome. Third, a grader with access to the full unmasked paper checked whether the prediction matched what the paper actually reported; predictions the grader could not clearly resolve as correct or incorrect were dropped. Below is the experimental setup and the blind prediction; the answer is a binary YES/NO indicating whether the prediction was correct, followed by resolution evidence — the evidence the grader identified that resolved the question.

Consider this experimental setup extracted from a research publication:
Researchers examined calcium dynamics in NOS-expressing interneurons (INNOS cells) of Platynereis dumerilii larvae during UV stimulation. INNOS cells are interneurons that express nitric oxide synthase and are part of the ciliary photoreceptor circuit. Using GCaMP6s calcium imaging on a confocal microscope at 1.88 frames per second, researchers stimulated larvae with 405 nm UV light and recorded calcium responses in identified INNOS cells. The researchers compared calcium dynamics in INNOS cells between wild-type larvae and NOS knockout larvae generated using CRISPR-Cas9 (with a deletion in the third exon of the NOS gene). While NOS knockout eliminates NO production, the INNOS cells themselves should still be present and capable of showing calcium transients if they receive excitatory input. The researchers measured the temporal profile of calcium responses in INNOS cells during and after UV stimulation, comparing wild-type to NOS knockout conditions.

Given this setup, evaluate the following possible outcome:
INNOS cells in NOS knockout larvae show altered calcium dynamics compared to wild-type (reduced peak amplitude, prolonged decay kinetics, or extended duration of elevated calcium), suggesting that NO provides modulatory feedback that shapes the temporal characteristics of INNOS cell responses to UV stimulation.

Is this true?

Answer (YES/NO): NO